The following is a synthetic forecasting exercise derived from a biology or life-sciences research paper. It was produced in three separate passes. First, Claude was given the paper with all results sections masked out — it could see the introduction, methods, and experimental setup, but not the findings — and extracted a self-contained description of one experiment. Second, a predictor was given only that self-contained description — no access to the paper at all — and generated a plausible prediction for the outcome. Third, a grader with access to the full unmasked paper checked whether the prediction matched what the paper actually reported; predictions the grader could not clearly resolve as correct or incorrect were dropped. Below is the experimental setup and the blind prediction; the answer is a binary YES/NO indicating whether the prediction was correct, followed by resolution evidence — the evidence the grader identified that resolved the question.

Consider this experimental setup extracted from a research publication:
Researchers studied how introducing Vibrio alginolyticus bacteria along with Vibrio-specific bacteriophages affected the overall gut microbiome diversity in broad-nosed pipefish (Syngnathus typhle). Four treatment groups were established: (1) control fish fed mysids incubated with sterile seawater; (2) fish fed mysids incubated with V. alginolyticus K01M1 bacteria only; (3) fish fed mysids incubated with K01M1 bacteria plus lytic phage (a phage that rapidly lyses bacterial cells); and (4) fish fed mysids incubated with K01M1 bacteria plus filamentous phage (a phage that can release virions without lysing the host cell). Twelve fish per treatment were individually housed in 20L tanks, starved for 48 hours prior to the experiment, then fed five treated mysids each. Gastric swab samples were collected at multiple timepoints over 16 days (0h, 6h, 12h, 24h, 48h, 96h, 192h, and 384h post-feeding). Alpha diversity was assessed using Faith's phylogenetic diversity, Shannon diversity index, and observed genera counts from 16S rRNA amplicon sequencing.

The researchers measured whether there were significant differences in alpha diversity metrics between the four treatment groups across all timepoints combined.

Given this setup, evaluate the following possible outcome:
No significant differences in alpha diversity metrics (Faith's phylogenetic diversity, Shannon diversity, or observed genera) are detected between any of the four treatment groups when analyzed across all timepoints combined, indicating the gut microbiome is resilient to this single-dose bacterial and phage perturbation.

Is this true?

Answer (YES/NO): NO